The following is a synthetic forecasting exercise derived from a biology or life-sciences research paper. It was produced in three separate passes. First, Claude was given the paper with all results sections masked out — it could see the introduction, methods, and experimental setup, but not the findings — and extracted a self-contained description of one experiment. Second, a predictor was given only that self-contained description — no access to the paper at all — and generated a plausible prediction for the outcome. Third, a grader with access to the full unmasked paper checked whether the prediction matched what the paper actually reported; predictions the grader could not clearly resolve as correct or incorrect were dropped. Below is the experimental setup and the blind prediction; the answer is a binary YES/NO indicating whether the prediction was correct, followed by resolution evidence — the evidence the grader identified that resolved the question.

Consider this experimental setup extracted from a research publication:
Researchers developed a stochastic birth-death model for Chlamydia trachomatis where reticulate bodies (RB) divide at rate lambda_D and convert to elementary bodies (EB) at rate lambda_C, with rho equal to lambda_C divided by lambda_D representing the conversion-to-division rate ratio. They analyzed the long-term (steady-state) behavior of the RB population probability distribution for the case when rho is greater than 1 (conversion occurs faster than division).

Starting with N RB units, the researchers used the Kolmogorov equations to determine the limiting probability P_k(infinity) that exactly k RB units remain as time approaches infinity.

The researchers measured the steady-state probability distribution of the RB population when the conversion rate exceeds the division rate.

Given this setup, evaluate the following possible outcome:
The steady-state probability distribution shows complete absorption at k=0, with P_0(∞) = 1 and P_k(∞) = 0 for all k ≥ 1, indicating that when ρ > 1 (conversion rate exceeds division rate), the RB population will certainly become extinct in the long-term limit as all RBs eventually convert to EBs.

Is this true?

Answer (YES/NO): YES